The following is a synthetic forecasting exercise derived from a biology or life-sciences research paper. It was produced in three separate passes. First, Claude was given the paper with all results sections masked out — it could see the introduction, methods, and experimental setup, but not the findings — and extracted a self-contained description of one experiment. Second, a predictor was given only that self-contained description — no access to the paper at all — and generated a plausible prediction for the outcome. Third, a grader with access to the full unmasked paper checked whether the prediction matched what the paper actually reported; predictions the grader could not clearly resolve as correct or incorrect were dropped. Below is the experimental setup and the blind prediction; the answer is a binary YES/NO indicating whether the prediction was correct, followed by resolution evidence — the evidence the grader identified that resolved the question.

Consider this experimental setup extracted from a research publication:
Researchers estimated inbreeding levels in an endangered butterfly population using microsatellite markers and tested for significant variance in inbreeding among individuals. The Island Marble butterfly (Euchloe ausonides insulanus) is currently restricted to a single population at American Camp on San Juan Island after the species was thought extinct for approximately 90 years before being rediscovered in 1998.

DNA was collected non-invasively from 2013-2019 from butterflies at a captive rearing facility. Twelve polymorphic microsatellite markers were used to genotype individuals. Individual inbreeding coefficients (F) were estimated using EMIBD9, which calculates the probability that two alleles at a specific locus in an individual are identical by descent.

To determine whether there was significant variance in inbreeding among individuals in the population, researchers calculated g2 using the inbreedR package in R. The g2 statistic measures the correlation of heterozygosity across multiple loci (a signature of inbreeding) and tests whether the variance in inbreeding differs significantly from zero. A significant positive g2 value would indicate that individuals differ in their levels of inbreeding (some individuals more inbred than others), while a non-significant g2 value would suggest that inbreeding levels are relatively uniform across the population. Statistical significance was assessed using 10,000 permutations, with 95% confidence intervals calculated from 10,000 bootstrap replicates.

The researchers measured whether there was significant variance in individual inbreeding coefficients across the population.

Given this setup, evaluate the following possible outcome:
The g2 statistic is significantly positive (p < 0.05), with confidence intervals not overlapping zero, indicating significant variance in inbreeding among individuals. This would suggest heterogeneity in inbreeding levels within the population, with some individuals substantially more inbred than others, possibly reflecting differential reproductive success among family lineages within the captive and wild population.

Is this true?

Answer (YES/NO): YES